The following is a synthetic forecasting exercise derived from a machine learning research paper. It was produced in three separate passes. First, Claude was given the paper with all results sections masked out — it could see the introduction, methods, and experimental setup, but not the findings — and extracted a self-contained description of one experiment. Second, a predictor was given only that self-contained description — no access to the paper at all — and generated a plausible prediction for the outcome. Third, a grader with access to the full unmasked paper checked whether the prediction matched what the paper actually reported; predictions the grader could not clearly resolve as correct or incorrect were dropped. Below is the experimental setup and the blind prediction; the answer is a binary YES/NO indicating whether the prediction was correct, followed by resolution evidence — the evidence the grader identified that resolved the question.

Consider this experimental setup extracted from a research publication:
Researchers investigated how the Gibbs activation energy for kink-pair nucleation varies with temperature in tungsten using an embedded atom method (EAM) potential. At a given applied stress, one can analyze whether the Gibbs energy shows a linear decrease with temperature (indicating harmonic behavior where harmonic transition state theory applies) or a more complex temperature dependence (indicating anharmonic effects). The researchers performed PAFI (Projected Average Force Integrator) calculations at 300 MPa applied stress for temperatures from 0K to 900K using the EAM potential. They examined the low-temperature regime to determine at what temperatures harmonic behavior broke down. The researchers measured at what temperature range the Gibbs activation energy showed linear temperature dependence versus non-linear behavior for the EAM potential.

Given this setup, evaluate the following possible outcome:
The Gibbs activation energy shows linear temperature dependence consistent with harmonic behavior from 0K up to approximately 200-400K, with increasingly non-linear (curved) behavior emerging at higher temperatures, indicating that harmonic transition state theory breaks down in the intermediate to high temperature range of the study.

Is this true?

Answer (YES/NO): NO